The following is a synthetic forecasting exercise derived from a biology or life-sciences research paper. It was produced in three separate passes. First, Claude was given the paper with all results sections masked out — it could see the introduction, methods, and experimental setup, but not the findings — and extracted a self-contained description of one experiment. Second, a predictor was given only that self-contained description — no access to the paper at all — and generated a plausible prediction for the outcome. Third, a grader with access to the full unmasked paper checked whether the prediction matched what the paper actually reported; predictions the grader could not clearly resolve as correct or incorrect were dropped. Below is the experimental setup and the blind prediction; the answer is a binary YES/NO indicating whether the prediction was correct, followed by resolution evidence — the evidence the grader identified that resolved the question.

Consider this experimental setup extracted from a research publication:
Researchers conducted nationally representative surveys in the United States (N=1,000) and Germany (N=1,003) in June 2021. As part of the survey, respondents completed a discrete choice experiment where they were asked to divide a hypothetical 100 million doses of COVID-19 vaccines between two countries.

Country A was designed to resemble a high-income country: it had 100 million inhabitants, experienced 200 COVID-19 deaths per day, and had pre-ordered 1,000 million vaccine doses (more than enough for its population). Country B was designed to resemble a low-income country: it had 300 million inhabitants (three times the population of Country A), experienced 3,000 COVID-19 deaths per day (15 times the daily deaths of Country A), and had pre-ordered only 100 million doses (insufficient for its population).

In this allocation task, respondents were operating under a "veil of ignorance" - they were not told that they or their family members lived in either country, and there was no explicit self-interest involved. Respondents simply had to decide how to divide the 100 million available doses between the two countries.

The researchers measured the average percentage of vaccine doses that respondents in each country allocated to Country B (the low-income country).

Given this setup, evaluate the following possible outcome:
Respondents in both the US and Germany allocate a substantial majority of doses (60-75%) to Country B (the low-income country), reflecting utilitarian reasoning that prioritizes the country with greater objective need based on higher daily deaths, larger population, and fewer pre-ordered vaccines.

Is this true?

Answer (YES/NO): NO